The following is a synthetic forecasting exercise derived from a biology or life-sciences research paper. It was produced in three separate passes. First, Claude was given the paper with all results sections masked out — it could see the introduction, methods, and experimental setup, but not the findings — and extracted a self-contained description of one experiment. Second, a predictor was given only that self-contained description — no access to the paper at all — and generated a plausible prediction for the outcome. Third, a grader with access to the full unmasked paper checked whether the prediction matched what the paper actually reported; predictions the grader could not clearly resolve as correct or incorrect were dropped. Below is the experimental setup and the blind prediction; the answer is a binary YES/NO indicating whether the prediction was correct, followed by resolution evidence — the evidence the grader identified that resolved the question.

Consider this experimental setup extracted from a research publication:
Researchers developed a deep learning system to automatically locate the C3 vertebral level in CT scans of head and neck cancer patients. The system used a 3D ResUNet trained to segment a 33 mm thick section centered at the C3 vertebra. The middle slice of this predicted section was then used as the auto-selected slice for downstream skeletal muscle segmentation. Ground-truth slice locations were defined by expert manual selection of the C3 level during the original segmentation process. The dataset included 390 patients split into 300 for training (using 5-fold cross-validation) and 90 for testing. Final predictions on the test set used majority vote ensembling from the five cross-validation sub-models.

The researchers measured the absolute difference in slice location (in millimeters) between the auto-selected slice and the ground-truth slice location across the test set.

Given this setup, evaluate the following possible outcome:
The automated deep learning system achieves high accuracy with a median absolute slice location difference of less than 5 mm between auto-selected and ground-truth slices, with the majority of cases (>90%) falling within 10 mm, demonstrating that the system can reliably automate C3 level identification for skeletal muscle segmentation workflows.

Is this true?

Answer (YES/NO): YES